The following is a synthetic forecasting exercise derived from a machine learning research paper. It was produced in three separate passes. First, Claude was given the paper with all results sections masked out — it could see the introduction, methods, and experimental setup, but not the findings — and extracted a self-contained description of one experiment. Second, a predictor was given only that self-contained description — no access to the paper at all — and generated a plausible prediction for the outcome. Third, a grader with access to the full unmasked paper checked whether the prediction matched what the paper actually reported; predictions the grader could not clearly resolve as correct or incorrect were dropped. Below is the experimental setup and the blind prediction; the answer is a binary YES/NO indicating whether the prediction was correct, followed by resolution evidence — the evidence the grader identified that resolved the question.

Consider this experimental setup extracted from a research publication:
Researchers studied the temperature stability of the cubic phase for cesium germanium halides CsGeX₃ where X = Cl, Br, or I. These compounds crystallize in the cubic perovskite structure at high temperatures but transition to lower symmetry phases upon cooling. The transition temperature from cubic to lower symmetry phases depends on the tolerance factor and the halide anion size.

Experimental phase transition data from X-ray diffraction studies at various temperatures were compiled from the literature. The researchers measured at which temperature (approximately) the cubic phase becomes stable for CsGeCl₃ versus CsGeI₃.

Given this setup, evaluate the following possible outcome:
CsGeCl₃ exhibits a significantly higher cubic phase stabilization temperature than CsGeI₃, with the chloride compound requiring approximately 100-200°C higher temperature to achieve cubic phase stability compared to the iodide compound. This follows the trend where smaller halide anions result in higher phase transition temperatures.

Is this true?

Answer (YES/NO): NO